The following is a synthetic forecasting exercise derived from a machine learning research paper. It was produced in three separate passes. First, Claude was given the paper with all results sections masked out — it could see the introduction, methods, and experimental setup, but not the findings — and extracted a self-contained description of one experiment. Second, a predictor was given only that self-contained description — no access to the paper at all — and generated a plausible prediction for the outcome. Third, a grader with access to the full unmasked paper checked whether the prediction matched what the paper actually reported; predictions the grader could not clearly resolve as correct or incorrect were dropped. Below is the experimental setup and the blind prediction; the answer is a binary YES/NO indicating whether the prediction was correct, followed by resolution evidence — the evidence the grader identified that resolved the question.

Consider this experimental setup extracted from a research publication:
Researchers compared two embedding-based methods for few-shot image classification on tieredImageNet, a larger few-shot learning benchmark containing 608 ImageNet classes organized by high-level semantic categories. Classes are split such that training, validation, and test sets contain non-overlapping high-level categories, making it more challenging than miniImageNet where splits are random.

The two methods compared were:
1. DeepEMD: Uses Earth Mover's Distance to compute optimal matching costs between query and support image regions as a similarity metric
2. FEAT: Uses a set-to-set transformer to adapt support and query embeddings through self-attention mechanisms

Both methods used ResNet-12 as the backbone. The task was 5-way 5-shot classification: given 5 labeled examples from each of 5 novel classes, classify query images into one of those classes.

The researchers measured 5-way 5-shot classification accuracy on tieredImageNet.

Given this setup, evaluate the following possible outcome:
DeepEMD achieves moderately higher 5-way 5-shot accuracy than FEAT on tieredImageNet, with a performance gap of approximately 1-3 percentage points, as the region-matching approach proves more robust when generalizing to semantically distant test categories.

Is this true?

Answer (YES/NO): YES